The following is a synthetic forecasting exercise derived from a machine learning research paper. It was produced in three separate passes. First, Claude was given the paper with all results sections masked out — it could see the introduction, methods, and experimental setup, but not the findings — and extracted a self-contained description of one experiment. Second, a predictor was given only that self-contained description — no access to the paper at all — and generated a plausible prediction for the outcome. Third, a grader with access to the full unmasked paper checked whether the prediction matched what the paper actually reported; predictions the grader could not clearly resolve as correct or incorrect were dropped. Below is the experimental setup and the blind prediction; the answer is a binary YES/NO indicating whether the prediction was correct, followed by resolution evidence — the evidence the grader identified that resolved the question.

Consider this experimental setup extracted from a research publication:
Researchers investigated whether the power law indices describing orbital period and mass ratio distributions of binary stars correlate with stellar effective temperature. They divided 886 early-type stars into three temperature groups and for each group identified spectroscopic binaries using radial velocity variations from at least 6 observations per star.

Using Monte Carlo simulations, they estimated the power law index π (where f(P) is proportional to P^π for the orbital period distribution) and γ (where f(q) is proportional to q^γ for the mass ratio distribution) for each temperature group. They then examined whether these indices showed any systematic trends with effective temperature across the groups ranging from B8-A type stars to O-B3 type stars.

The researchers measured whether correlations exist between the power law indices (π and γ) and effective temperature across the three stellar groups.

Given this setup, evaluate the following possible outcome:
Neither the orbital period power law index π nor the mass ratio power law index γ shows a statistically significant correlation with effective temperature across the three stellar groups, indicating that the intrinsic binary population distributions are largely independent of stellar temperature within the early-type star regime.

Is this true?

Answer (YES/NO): YES